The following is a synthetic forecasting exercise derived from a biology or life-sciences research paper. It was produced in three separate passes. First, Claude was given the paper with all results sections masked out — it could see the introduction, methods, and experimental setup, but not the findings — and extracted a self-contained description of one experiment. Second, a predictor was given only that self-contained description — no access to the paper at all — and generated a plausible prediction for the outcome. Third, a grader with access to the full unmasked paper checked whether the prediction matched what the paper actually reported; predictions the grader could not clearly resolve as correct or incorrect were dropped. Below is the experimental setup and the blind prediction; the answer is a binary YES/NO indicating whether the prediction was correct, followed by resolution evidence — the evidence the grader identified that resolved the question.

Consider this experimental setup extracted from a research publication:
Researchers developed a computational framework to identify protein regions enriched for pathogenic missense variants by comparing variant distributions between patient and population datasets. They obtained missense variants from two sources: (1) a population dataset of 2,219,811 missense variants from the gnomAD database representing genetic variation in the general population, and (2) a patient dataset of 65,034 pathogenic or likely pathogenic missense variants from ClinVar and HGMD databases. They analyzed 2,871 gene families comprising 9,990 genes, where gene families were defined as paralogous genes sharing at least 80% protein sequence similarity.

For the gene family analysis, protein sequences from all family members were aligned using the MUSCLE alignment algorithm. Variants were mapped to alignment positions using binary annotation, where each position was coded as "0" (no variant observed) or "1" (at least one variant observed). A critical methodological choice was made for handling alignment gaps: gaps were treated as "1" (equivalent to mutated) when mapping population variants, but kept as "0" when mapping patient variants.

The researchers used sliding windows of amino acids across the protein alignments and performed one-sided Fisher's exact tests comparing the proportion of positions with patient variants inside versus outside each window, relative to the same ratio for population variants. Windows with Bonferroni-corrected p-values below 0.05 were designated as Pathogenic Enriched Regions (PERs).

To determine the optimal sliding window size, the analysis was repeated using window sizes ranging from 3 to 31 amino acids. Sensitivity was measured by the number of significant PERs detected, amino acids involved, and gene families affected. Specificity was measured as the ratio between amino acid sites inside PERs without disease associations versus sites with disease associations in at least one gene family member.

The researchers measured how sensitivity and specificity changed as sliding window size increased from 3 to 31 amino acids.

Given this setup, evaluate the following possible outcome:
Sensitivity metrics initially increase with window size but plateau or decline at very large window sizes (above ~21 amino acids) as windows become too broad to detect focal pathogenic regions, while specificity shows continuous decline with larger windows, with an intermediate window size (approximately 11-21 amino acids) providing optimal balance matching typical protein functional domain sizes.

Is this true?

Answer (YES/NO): NO